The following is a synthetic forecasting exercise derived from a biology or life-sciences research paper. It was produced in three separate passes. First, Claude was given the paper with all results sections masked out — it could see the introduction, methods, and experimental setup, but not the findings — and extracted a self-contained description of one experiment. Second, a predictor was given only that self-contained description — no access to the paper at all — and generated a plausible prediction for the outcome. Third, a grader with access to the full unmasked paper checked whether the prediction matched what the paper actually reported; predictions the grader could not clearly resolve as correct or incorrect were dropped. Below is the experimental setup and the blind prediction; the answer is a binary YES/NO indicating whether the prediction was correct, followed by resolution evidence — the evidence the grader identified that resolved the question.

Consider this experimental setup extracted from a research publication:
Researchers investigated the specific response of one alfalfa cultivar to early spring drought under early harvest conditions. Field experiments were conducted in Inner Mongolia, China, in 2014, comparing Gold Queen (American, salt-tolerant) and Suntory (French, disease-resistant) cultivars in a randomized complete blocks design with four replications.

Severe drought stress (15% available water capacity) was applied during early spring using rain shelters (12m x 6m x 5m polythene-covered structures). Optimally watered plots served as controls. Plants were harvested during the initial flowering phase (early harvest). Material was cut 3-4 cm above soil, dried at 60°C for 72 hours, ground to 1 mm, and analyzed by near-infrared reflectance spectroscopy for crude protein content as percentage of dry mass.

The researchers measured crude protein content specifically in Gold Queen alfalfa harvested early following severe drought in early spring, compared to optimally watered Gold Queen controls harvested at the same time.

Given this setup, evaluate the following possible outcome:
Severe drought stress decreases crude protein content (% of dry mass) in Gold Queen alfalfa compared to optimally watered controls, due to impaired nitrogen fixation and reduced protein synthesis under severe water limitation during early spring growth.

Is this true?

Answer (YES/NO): NO